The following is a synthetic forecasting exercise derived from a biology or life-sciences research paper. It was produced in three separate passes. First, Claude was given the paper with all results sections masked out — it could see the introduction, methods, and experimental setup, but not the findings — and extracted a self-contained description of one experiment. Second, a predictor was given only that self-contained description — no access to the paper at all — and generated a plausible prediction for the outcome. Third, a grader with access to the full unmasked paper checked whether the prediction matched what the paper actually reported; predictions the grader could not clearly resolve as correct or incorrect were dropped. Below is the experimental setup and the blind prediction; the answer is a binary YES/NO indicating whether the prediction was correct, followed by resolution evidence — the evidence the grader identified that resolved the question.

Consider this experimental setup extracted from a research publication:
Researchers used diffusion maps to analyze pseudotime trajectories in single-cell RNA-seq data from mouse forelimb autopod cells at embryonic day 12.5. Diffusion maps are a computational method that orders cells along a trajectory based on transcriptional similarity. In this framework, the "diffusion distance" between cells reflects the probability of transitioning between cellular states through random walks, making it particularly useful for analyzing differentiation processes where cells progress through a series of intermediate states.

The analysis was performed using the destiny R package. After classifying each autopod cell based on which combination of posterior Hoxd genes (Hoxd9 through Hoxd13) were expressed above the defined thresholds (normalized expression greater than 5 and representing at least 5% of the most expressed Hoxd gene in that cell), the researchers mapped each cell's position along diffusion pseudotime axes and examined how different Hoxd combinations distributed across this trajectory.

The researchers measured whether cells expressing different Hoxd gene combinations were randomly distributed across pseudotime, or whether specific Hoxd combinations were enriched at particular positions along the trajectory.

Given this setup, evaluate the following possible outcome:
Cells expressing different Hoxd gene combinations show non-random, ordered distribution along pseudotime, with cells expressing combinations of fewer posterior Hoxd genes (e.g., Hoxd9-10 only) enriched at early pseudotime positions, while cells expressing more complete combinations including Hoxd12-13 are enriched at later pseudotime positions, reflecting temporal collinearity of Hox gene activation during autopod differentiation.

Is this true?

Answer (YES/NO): NO